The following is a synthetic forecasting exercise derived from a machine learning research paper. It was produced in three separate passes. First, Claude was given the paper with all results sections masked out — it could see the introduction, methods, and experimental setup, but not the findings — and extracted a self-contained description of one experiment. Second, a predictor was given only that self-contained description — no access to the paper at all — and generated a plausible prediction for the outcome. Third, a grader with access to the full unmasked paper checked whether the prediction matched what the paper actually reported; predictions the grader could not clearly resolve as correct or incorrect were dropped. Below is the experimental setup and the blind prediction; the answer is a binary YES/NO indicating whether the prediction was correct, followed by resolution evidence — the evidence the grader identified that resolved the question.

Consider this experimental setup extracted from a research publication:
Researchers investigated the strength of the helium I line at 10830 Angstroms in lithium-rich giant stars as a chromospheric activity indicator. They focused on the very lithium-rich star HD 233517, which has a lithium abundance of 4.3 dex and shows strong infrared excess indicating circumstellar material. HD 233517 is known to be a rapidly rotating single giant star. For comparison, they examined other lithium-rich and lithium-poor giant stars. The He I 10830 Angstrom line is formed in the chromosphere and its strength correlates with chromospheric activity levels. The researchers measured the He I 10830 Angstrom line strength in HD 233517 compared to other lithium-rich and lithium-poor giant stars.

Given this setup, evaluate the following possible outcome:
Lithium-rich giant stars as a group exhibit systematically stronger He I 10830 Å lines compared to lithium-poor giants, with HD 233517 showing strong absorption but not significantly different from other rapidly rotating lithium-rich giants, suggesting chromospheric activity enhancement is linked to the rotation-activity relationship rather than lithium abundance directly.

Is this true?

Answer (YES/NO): NO